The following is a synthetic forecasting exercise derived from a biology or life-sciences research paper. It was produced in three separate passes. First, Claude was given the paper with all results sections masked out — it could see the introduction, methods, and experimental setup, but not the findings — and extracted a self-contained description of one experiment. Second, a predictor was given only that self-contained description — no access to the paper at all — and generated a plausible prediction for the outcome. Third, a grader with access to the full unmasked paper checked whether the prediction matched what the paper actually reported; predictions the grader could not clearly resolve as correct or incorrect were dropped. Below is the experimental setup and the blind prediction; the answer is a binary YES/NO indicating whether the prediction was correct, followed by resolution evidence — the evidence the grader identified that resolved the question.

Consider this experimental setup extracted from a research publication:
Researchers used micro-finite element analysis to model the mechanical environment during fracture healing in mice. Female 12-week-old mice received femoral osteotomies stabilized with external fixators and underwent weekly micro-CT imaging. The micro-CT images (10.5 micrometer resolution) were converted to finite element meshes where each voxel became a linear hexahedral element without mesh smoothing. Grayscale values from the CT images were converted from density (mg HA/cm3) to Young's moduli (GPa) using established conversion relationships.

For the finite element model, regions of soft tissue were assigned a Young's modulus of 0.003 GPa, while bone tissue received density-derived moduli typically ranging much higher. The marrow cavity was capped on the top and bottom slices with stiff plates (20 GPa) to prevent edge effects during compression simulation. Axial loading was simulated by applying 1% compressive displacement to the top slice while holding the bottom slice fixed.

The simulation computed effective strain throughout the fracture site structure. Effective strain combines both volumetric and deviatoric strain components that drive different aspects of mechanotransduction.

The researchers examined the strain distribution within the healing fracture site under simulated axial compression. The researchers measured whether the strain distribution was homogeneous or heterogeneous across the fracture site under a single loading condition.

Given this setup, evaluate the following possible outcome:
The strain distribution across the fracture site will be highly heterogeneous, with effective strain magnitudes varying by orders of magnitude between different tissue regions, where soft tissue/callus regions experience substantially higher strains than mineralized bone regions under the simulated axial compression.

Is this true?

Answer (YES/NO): NO